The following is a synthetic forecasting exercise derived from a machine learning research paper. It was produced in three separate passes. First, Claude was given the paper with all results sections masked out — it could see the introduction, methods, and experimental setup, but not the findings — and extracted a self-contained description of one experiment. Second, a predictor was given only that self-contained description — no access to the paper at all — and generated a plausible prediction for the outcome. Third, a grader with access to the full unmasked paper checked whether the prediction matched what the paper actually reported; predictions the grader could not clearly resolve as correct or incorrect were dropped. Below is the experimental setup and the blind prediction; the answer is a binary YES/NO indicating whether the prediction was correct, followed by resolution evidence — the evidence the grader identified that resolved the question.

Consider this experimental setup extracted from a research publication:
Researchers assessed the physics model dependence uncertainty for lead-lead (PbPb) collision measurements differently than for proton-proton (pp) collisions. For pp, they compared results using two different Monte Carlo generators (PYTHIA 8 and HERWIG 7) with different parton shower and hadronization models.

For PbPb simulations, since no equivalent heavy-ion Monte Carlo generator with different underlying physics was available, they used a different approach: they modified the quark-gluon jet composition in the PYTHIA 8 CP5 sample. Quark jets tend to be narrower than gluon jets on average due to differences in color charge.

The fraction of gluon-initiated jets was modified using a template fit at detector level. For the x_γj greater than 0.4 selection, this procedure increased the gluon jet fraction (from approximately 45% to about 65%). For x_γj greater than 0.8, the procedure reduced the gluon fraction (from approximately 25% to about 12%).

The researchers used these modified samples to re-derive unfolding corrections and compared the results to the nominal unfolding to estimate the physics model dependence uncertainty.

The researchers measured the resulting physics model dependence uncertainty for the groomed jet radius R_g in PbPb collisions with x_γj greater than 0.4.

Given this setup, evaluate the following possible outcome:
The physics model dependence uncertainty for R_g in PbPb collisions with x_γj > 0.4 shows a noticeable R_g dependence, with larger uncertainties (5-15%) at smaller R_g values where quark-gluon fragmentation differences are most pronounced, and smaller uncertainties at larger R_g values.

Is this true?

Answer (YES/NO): NO